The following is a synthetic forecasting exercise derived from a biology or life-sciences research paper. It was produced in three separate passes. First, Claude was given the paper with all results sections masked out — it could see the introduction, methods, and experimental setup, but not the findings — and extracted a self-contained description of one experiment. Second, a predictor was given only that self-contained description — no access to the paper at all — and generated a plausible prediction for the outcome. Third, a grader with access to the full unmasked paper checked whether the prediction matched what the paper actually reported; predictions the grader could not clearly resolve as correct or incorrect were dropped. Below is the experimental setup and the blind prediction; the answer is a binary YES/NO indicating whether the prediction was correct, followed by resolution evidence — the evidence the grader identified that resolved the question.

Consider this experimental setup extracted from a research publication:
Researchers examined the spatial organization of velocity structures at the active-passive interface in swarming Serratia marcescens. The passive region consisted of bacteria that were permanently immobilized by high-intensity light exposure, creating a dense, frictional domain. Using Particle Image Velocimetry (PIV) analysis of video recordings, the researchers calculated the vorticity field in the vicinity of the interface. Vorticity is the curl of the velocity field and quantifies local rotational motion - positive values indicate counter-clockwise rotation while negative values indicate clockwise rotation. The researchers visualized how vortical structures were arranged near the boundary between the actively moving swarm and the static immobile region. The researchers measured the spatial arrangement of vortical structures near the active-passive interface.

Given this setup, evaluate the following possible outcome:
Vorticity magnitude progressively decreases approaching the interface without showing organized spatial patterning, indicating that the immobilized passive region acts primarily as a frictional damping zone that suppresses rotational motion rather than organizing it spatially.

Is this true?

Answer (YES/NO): NO